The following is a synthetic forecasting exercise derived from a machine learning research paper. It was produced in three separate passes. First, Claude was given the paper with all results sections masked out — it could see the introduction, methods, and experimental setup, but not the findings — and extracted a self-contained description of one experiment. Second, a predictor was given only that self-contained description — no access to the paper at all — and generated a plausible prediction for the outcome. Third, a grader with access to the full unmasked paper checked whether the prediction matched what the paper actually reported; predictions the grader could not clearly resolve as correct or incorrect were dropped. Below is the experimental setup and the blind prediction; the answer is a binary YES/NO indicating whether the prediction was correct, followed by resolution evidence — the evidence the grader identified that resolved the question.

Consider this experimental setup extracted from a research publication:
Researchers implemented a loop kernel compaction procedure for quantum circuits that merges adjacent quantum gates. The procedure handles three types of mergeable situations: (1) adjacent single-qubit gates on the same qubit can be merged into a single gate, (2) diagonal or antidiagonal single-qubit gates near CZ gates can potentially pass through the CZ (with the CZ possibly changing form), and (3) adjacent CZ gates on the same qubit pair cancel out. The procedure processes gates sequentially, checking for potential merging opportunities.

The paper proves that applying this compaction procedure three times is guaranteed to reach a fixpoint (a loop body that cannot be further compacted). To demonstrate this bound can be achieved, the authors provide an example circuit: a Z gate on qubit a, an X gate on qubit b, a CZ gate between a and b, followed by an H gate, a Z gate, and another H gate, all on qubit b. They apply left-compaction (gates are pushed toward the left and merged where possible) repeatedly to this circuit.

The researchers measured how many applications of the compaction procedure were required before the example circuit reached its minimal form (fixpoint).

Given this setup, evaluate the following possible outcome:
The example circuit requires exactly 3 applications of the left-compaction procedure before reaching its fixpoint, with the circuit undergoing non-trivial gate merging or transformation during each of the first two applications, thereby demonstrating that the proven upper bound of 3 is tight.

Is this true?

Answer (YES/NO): YES